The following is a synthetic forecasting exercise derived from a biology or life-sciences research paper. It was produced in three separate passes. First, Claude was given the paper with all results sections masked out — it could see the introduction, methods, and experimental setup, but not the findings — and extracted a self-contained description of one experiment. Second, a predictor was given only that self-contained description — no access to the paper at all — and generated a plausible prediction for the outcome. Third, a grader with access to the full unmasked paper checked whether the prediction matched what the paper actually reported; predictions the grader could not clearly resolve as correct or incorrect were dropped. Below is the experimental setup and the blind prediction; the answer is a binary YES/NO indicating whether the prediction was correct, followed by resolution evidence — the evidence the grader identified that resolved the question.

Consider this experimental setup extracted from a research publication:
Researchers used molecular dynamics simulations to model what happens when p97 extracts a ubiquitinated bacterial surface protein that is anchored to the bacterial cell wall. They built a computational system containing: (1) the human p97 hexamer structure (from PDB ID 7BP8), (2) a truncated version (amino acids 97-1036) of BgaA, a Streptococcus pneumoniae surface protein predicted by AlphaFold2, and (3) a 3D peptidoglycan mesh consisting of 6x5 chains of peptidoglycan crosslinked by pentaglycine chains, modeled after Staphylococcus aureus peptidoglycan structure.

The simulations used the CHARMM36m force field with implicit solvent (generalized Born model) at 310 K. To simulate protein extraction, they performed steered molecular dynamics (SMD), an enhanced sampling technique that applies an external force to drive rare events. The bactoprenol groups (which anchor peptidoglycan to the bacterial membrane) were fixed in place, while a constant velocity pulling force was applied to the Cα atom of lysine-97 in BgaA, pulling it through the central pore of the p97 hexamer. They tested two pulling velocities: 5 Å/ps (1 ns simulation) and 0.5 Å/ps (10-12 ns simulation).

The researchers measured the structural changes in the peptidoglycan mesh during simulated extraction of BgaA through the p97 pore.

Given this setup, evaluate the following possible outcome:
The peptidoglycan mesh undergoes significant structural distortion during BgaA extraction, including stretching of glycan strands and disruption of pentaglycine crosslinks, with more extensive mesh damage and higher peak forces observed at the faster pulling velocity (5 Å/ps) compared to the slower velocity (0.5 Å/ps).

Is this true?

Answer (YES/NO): NO